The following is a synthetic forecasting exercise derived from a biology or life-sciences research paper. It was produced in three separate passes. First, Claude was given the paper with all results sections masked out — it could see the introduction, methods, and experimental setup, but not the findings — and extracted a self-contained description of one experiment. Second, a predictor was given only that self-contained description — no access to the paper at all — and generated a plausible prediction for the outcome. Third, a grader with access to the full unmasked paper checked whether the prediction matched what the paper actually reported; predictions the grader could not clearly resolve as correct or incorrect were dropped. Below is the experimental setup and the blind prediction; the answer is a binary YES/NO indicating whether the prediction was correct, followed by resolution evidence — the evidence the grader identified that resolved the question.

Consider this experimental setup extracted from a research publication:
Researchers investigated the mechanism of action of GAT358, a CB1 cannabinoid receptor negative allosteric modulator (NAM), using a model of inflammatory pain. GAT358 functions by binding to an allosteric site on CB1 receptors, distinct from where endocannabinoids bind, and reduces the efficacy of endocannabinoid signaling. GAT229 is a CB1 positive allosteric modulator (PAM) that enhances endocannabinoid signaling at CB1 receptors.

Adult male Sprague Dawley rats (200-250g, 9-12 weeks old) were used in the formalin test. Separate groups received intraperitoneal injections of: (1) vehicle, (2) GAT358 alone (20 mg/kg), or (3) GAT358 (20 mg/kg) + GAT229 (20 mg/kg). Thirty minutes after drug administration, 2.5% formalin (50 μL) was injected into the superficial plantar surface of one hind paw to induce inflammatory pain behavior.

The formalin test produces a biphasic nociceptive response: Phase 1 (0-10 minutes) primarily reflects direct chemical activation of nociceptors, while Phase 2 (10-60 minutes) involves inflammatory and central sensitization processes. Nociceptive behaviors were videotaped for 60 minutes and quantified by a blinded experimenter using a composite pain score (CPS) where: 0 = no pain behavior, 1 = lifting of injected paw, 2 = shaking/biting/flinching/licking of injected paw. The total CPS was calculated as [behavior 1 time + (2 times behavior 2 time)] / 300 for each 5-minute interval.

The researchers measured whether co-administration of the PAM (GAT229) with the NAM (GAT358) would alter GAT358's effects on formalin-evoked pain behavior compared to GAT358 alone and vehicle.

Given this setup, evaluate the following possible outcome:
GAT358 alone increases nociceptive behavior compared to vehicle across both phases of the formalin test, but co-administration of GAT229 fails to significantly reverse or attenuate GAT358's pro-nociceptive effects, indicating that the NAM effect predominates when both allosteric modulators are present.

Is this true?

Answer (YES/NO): NO